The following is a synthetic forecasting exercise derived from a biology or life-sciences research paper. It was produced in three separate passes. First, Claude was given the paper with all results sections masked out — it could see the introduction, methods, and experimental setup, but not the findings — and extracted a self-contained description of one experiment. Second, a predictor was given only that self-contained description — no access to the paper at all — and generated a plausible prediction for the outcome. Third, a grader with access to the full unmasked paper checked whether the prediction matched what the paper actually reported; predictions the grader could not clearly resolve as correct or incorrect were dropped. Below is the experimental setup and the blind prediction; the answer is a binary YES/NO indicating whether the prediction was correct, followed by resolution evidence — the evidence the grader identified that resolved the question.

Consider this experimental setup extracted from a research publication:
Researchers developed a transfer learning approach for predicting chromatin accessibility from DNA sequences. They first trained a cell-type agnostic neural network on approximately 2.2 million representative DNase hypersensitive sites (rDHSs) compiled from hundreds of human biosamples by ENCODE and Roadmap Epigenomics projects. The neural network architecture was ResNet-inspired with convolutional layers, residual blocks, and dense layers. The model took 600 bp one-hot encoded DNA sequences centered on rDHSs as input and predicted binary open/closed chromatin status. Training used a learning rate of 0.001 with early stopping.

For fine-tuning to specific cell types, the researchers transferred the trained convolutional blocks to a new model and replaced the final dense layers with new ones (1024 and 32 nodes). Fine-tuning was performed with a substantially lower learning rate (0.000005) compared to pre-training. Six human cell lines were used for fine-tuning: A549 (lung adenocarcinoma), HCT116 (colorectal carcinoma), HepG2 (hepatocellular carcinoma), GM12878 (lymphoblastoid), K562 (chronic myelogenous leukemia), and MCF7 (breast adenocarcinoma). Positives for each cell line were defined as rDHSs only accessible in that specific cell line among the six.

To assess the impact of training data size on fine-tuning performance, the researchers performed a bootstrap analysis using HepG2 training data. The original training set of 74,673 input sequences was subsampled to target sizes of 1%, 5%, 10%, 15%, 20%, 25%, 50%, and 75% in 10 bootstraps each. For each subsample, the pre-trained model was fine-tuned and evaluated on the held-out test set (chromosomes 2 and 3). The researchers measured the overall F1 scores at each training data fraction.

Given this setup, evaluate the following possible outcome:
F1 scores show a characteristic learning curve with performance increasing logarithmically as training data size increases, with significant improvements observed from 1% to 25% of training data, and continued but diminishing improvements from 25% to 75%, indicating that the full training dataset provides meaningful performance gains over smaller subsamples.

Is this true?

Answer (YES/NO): NO